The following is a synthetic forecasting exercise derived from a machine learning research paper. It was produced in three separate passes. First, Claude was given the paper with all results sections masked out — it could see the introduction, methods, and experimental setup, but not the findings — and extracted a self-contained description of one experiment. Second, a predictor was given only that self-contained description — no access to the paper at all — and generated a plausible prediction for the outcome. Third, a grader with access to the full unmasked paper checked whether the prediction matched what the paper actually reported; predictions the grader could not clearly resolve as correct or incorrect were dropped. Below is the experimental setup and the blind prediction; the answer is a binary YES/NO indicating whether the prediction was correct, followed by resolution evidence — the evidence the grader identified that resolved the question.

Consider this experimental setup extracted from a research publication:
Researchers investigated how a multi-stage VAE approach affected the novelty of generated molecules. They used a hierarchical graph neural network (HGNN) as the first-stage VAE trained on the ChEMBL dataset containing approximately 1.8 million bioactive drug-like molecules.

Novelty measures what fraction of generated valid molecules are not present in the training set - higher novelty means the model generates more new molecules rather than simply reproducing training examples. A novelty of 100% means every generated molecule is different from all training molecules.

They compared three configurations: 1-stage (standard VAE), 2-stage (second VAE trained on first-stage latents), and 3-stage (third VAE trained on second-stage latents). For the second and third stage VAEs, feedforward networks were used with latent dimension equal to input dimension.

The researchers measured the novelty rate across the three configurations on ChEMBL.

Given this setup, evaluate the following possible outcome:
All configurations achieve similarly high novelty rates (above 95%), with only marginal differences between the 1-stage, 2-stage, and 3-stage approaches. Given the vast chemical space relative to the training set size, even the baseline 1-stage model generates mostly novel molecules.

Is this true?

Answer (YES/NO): YES